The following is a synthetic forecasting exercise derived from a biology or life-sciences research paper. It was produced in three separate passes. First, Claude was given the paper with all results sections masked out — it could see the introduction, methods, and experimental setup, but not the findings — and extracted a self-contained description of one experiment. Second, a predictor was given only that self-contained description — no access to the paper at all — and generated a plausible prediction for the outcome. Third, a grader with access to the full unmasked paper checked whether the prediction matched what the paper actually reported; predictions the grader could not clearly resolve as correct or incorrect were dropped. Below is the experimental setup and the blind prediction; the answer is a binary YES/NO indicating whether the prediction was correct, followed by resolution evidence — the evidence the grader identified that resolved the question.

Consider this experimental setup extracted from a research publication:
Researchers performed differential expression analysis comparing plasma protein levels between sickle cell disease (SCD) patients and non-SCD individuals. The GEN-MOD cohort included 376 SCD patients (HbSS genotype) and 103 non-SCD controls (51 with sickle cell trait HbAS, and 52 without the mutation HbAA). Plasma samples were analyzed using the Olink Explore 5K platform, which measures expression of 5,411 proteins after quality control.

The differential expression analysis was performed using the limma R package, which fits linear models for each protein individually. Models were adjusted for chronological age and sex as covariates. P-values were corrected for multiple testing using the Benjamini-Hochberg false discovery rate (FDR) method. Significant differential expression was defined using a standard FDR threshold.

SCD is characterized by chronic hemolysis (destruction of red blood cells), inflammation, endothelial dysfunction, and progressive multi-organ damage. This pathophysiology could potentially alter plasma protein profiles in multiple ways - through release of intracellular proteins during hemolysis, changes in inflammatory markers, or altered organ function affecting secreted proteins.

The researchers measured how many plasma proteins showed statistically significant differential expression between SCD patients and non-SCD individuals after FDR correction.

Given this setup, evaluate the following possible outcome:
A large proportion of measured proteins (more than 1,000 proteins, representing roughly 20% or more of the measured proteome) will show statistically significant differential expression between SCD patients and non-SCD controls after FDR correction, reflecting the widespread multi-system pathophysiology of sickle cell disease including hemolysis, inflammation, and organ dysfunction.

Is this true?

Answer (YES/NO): NO